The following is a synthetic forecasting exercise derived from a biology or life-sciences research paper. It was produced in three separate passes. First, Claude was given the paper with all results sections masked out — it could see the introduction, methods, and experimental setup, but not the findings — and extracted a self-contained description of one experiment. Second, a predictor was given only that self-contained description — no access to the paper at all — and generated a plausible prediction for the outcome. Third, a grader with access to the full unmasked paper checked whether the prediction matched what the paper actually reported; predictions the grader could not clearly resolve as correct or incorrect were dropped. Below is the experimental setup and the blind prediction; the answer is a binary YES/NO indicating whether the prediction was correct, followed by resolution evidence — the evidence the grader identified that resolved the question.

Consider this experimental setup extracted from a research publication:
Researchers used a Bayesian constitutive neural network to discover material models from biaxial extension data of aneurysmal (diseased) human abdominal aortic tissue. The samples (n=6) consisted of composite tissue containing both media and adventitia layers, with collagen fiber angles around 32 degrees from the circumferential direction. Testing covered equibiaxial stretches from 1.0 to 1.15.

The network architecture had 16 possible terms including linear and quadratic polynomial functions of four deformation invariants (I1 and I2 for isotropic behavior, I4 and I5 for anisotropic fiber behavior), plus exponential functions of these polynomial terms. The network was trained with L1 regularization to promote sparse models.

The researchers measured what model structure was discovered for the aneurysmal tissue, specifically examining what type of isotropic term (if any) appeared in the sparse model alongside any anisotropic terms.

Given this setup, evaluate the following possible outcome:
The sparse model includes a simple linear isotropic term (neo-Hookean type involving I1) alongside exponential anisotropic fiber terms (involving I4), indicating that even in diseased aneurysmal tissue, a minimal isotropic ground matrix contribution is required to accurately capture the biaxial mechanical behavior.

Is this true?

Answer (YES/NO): NO